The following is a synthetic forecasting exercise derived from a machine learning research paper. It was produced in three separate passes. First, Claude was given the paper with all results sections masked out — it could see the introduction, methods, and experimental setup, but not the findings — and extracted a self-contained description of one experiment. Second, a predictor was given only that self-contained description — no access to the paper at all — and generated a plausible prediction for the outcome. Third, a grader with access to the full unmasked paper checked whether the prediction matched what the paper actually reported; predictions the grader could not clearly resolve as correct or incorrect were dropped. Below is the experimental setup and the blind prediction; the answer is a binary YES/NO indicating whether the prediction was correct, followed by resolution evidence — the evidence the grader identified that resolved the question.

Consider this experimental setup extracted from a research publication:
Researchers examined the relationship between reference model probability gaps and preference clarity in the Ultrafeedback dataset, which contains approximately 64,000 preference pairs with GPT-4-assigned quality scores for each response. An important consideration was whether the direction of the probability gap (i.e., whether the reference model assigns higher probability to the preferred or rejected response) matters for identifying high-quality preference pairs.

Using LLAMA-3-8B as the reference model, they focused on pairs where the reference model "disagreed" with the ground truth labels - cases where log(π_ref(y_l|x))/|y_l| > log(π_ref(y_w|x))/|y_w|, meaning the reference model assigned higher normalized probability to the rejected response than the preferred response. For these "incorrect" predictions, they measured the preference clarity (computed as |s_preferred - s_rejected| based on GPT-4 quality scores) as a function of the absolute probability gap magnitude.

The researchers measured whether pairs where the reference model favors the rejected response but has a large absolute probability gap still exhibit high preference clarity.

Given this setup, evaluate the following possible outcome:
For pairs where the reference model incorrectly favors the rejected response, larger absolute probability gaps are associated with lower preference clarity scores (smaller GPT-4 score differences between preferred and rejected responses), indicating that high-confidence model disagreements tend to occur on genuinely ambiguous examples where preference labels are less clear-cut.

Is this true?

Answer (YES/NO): NO